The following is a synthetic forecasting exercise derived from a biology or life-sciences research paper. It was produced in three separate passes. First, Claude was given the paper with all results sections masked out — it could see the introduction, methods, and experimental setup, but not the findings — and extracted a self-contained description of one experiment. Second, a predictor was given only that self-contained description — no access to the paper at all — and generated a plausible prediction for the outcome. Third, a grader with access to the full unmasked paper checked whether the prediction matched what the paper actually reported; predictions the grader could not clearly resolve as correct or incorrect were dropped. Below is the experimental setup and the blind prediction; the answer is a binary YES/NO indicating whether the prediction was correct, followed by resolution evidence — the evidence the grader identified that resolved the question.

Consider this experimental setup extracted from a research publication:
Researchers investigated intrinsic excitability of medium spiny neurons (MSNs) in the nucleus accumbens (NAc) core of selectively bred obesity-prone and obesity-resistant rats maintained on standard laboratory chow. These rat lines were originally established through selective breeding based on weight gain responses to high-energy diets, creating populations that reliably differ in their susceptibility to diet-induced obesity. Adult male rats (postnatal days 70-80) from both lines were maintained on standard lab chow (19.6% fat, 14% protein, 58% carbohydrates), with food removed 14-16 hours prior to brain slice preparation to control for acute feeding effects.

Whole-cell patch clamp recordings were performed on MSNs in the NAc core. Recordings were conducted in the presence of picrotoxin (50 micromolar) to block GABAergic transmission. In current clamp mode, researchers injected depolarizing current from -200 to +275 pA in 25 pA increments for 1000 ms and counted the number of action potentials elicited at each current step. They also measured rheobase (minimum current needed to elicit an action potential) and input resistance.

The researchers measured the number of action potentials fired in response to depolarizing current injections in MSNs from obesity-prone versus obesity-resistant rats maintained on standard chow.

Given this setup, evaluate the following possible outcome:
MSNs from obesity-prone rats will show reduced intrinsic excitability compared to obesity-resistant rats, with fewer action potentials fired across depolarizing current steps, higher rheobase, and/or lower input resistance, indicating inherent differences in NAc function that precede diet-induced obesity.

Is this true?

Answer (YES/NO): NO